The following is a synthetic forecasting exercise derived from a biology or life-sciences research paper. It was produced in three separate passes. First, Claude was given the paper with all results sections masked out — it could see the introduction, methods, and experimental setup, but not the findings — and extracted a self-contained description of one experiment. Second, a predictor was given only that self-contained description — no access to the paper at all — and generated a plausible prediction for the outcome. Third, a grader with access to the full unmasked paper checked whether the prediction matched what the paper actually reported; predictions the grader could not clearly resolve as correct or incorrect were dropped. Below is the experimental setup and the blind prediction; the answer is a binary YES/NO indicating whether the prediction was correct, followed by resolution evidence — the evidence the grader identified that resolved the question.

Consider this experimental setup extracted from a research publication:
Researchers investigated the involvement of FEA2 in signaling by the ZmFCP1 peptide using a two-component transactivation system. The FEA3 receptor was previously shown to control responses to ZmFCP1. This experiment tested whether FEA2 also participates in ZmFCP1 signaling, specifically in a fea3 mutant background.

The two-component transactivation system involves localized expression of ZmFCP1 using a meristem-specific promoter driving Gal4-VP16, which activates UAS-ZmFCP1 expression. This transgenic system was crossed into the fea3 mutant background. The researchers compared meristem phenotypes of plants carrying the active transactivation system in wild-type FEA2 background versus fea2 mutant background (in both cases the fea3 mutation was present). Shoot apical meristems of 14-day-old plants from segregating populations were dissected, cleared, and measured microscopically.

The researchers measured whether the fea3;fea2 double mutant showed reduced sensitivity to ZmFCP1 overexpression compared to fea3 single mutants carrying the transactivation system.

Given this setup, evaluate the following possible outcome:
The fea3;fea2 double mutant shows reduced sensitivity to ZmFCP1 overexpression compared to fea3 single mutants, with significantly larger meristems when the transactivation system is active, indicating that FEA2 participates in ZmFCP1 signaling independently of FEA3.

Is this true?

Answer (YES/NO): YES